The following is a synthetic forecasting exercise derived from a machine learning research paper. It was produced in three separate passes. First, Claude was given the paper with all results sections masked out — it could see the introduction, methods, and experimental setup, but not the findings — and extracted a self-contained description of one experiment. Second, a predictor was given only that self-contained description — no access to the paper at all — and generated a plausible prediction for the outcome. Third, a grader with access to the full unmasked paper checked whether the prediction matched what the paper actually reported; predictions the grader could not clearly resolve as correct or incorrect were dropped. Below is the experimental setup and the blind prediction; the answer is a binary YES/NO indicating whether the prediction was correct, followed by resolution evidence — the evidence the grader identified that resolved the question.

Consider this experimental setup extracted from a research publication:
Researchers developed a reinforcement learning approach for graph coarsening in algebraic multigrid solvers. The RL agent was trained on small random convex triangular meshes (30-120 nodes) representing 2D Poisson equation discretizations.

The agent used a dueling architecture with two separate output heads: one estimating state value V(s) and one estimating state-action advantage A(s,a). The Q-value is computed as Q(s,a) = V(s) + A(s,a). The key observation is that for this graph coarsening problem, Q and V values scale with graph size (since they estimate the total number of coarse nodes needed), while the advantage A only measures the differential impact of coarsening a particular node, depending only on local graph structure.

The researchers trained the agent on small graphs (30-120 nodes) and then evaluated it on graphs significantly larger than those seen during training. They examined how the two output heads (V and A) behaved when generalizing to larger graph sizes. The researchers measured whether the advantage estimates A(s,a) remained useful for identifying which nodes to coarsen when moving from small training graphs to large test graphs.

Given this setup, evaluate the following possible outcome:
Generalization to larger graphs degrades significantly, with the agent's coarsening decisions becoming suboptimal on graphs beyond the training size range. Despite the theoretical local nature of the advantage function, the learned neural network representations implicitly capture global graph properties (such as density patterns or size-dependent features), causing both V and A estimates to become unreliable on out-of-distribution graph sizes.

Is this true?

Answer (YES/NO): NO